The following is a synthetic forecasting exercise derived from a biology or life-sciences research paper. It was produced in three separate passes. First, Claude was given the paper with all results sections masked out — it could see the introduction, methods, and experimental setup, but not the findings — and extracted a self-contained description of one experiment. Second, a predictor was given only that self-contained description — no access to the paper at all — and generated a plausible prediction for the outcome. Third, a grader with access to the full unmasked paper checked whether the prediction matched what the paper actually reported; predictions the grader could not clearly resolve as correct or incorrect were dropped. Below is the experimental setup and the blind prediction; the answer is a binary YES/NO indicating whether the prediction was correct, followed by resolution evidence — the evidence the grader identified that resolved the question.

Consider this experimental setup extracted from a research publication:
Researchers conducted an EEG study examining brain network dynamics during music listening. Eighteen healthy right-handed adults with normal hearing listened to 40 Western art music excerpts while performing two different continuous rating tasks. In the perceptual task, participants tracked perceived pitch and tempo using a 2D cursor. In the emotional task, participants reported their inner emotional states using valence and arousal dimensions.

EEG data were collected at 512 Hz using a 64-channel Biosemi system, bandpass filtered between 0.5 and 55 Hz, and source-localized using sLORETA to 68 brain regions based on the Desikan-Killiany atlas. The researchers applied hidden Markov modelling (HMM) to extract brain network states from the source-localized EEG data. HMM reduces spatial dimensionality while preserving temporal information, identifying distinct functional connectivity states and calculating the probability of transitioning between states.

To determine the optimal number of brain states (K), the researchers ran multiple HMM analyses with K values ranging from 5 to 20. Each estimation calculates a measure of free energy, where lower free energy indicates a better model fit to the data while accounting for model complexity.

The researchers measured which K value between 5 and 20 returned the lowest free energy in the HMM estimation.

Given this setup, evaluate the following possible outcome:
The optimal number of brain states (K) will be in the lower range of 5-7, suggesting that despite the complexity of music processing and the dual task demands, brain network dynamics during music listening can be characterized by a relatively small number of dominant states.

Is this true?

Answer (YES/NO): NO